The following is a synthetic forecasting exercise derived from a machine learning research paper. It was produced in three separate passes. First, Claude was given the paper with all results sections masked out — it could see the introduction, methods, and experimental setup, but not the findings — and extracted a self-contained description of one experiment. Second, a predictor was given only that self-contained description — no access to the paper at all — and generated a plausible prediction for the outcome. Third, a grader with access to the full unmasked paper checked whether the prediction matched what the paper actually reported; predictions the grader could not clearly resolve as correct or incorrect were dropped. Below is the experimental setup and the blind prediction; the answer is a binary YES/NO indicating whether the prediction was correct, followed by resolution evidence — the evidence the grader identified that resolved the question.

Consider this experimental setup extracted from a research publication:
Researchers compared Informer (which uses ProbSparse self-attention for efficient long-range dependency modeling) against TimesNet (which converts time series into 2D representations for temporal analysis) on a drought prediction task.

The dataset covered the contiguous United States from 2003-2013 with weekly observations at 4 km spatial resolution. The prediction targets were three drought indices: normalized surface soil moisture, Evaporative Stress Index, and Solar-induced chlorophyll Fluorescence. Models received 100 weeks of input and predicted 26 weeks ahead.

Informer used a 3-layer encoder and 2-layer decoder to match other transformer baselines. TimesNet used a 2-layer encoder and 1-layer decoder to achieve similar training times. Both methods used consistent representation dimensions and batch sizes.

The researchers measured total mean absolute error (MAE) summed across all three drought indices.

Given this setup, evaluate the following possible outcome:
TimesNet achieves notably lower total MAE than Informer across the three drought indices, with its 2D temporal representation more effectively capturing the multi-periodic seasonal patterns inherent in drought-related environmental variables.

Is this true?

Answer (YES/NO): YES